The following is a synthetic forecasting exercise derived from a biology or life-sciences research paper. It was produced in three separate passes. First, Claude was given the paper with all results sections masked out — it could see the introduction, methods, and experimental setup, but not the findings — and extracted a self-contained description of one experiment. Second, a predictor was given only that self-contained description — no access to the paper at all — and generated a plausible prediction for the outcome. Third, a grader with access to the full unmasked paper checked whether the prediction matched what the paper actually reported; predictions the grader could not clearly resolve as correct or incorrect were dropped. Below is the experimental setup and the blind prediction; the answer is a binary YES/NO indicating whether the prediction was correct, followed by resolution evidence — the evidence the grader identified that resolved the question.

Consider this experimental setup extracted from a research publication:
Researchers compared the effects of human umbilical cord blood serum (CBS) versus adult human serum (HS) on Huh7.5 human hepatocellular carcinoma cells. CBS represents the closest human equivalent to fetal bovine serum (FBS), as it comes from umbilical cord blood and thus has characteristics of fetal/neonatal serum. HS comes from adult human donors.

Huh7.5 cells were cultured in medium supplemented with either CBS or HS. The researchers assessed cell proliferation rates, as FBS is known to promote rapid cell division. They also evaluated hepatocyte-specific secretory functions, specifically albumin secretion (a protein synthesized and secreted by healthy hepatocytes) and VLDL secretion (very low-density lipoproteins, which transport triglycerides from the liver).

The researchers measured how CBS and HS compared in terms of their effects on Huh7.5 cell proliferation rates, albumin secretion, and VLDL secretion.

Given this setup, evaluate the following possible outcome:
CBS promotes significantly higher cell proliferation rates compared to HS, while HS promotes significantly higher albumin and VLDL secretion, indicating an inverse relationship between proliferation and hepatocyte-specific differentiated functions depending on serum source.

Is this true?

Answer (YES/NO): NO